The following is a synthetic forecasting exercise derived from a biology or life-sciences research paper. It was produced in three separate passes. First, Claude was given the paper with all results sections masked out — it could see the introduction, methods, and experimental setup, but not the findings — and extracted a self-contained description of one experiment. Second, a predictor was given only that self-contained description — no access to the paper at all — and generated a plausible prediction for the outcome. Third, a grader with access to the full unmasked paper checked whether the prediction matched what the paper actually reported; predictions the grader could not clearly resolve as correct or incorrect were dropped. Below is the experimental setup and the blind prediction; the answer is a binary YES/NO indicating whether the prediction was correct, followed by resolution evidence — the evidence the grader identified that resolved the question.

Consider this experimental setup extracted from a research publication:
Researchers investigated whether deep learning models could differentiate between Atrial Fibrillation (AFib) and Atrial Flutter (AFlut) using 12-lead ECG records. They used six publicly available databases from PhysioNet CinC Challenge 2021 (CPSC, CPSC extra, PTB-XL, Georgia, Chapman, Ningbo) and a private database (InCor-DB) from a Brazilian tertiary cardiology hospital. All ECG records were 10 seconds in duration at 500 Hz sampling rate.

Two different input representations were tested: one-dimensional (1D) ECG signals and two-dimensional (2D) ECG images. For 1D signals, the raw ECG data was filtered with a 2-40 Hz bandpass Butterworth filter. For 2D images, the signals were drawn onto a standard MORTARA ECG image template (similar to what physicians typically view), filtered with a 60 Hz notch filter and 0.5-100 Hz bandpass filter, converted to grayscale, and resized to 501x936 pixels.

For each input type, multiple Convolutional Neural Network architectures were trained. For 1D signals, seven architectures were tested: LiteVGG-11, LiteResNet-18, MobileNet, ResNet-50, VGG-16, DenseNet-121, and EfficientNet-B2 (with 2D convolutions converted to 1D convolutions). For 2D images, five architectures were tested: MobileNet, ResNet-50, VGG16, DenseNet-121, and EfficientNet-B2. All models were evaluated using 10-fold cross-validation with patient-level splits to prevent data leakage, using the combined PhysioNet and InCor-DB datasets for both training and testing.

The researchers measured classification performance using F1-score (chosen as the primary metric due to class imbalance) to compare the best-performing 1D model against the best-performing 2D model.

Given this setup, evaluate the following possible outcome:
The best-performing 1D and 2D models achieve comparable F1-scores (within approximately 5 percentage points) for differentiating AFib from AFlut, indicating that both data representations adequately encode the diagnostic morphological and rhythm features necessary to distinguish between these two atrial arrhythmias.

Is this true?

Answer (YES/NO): YES